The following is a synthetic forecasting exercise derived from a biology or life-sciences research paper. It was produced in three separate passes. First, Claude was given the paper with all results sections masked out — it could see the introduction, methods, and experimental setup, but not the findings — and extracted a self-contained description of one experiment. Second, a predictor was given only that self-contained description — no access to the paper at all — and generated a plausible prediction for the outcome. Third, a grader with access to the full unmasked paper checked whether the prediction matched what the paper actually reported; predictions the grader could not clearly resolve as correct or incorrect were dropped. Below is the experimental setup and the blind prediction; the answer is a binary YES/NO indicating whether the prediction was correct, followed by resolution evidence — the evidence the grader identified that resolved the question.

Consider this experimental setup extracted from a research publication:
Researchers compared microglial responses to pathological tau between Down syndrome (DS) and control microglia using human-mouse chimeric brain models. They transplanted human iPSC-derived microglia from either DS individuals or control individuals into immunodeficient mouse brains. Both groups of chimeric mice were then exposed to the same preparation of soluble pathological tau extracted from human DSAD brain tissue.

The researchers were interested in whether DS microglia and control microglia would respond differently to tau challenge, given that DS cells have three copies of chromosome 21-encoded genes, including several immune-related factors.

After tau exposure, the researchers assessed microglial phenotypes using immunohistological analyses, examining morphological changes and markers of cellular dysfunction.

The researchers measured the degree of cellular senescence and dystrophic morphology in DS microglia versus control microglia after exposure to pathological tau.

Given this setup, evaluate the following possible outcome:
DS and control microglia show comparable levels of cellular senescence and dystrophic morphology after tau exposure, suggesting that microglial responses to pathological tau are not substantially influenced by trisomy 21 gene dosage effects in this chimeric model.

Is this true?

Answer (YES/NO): NO